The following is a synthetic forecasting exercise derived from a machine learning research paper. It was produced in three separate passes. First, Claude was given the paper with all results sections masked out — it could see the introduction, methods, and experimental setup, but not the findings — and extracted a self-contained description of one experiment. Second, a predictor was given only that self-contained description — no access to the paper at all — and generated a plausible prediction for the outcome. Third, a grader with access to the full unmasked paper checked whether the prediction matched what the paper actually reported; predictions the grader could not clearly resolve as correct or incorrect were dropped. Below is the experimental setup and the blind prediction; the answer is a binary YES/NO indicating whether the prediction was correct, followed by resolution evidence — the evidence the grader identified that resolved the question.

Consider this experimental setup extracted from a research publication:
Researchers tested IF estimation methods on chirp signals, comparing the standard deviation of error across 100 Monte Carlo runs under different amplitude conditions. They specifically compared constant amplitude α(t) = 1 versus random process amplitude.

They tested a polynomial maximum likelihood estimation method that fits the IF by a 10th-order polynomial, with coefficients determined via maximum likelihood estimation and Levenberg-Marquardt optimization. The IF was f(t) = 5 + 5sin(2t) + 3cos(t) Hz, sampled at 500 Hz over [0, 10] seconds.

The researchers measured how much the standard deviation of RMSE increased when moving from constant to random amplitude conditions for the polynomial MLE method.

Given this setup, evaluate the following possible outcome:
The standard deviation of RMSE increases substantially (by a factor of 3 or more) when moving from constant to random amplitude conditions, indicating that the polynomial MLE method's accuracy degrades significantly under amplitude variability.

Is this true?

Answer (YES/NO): YES